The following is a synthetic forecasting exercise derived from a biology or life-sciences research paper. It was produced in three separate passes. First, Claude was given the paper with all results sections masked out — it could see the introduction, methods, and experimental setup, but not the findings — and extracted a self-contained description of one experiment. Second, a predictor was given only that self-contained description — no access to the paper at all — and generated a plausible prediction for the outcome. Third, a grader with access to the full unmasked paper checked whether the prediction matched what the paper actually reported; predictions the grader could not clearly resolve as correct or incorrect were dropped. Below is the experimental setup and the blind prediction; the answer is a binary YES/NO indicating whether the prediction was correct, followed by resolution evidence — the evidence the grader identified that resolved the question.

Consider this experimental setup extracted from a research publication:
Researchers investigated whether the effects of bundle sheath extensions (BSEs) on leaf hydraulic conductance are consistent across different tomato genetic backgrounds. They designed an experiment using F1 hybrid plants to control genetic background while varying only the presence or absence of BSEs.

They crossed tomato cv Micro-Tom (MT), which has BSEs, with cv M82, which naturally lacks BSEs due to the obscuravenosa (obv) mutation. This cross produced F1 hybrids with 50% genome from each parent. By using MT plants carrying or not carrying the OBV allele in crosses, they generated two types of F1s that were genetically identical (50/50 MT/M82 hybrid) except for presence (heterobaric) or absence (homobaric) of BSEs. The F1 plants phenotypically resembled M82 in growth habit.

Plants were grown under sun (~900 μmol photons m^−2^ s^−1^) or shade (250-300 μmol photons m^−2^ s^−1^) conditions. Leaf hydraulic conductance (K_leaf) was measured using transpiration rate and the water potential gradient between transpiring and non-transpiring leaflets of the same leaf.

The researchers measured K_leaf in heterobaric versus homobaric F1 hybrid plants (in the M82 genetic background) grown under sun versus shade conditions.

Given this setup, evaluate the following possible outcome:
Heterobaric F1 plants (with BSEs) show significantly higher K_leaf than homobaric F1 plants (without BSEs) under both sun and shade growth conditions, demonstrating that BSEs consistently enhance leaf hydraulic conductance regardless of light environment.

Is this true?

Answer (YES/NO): NO